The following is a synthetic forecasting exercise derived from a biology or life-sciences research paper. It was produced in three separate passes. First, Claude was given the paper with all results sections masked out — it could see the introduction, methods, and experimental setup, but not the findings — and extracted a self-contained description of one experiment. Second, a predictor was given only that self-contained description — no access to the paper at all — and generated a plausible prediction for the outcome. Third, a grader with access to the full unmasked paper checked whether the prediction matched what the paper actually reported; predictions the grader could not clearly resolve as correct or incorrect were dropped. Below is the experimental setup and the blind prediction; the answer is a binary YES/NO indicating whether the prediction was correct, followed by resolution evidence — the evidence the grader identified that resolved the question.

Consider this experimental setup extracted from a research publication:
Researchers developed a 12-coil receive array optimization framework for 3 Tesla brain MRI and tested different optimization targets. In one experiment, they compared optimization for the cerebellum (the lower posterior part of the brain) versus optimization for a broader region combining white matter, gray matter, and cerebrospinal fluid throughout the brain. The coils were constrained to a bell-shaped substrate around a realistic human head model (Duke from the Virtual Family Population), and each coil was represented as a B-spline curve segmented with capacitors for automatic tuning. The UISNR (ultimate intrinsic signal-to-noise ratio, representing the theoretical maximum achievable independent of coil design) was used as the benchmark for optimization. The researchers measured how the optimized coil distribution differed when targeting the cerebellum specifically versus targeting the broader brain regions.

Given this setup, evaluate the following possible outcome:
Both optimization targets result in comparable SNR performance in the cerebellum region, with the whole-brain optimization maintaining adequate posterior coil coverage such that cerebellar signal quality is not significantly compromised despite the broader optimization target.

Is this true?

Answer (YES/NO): NO